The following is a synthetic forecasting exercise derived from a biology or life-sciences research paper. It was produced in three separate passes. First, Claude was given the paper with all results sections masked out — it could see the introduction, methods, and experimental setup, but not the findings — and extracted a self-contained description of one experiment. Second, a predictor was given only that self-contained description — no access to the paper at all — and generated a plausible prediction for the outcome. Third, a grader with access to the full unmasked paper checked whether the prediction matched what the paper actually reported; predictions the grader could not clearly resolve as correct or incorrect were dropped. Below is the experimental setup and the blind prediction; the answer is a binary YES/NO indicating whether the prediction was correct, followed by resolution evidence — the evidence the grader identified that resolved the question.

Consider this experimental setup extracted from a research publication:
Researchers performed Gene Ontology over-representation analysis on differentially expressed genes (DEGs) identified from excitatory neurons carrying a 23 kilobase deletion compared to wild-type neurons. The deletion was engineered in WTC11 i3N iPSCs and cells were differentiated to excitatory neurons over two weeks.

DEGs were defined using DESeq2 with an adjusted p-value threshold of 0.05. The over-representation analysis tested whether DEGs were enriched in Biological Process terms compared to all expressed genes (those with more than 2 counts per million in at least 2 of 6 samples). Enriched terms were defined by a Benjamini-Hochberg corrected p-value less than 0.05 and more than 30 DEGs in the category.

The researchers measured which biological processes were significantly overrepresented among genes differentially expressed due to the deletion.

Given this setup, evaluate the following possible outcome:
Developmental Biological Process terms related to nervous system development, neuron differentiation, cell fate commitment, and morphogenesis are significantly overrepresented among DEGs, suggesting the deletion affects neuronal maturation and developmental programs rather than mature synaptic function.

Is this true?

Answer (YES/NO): NO